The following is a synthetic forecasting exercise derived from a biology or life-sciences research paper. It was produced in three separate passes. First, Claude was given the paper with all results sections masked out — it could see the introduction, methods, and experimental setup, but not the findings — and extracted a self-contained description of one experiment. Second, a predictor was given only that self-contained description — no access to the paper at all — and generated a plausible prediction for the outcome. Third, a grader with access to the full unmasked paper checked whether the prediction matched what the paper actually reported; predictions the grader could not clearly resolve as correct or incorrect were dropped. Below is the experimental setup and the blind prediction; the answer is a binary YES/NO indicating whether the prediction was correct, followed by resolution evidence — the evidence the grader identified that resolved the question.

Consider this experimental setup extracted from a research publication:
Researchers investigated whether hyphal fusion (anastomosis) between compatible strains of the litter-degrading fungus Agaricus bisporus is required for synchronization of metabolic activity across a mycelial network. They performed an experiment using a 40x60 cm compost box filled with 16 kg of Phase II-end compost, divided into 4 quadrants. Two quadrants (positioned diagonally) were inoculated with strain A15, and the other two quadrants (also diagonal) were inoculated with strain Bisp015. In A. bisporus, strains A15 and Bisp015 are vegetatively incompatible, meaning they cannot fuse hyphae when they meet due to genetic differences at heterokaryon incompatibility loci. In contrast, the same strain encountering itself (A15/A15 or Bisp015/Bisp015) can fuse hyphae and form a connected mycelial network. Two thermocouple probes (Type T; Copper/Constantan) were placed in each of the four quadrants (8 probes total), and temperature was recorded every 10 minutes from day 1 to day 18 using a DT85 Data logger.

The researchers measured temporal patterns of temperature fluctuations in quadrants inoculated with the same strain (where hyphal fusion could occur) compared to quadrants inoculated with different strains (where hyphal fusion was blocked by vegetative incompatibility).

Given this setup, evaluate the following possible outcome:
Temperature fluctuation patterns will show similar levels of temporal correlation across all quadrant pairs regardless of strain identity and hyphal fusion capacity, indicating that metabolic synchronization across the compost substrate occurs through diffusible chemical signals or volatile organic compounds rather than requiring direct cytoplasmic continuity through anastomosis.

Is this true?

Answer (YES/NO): NO